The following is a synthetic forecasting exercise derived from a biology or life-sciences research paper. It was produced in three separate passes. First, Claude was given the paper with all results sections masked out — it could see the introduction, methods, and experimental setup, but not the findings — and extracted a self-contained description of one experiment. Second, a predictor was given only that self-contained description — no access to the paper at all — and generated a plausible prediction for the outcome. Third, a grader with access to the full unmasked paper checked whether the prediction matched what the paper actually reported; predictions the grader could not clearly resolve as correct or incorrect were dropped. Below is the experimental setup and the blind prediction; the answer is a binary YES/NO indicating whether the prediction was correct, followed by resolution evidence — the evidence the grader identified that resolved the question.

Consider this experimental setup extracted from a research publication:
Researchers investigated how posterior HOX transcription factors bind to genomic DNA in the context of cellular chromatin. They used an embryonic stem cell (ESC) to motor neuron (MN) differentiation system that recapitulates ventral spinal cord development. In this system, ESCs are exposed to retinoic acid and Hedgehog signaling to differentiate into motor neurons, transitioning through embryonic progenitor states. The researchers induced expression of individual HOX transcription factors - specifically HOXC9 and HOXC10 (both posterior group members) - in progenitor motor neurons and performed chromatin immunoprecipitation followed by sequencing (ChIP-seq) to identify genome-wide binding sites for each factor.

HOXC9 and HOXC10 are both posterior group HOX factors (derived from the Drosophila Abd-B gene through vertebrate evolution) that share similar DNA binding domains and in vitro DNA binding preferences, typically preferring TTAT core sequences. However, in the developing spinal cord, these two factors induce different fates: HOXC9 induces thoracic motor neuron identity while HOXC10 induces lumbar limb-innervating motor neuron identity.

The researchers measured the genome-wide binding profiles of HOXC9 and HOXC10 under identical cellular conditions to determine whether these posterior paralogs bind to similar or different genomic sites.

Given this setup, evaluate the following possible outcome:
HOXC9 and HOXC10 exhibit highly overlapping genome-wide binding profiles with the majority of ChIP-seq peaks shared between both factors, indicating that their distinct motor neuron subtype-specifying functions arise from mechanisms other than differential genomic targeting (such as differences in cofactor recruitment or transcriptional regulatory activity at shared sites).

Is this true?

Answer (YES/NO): NO